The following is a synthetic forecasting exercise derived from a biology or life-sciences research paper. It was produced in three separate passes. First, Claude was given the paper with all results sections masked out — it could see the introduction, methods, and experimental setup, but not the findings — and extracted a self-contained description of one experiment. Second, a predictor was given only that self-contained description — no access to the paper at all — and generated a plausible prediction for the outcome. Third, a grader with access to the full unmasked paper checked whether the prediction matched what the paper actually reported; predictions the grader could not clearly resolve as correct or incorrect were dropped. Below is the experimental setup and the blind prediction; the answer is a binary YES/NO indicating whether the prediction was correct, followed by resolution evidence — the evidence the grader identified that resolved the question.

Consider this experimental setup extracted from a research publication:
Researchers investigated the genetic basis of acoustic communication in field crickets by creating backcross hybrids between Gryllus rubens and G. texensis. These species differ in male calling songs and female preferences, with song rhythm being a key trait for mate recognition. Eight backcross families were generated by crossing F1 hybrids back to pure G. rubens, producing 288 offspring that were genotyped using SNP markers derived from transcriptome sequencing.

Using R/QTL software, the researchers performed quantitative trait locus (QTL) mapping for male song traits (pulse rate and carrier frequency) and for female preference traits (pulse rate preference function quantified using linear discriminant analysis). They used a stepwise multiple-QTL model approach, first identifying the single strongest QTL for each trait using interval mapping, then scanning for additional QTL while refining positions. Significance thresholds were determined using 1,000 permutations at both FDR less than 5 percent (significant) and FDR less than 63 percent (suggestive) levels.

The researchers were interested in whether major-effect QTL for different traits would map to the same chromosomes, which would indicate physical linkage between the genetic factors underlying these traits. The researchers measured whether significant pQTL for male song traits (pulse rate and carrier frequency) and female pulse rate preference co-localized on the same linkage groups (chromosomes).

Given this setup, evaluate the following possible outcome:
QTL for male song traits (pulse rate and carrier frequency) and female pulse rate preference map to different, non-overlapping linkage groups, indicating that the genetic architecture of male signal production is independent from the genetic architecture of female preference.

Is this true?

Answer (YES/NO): NO